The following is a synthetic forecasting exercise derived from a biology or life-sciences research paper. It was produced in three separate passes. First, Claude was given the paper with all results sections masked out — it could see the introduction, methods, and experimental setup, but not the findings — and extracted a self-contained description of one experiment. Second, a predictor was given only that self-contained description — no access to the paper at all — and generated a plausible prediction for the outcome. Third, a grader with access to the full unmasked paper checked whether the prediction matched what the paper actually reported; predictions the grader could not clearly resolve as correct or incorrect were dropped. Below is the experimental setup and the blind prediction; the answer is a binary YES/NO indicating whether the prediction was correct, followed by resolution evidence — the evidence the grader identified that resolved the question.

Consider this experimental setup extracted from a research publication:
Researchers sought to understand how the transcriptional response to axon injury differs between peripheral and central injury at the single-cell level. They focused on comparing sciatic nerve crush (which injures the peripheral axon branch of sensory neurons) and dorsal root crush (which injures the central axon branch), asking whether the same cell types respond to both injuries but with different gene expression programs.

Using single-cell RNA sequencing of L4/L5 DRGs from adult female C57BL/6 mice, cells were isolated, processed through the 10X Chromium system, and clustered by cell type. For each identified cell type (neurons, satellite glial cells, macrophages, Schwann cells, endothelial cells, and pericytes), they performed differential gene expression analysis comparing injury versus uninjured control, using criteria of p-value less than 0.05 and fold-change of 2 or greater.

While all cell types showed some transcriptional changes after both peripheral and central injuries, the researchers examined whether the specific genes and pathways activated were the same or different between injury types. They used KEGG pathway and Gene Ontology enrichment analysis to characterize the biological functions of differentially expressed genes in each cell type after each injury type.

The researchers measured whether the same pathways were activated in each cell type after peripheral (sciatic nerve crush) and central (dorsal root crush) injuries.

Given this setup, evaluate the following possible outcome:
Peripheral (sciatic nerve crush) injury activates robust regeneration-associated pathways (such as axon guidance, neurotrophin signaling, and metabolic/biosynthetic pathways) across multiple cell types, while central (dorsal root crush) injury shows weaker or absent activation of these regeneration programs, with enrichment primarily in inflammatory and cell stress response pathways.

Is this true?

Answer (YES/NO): NO